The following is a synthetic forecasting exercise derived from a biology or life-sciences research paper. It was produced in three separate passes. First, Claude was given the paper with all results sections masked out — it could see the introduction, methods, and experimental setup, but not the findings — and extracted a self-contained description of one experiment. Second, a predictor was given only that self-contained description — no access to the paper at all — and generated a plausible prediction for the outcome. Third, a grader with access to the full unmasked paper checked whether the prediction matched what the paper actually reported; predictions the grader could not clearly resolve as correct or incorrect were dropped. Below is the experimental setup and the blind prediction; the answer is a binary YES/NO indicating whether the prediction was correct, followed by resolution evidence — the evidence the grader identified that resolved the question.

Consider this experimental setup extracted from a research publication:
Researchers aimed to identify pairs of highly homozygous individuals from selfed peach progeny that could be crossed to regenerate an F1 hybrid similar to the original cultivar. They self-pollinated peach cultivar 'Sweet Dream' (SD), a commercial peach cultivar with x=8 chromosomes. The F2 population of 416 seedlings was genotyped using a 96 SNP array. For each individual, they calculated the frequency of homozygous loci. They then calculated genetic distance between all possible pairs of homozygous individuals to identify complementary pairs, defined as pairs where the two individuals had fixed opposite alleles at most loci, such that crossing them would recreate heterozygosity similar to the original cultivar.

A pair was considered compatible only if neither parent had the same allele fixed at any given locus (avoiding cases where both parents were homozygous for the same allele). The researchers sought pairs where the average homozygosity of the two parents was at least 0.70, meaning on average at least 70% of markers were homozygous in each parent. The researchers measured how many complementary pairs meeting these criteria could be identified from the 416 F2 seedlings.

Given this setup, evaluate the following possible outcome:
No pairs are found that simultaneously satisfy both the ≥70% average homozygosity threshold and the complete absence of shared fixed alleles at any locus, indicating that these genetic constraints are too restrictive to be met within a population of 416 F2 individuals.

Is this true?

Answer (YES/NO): NO